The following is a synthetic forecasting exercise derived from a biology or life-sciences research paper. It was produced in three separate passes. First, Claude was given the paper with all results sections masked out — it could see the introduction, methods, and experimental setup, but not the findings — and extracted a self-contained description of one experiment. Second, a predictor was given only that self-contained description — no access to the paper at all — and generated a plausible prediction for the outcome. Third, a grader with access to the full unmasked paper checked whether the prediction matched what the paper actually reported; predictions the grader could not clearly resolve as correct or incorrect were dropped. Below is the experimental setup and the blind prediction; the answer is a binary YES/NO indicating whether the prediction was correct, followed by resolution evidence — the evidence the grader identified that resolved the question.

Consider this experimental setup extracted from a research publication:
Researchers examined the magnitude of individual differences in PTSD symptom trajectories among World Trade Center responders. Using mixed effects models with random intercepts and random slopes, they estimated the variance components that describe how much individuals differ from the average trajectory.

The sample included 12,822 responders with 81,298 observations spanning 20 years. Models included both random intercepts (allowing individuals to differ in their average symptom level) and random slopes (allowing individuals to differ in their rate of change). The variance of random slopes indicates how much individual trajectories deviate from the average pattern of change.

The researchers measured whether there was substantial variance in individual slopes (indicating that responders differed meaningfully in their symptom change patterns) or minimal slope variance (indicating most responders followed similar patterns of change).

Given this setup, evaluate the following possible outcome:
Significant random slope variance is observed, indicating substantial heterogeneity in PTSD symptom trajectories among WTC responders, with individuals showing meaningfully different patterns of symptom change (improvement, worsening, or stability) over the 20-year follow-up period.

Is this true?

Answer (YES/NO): YES